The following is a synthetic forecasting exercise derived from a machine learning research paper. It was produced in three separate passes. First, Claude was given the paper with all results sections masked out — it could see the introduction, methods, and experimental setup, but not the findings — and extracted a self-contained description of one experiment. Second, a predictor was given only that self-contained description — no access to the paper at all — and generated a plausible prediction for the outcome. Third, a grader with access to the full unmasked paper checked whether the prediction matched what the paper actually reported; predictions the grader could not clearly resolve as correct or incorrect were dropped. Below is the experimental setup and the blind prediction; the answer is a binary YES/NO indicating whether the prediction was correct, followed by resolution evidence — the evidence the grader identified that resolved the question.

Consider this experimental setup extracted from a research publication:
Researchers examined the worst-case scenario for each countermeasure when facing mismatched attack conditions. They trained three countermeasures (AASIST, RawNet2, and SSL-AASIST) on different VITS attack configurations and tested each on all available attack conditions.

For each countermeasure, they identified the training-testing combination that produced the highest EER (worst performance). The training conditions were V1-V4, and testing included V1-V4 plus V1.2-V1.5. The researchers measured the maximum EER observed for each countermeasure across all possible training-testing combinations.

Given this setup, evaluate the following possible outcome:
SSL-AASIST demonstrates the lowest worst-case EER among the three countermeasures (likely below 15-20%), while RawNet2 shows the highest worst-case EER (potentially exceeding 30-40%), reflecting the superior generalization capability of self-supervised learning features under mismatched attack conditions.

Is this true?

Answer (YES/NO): NO